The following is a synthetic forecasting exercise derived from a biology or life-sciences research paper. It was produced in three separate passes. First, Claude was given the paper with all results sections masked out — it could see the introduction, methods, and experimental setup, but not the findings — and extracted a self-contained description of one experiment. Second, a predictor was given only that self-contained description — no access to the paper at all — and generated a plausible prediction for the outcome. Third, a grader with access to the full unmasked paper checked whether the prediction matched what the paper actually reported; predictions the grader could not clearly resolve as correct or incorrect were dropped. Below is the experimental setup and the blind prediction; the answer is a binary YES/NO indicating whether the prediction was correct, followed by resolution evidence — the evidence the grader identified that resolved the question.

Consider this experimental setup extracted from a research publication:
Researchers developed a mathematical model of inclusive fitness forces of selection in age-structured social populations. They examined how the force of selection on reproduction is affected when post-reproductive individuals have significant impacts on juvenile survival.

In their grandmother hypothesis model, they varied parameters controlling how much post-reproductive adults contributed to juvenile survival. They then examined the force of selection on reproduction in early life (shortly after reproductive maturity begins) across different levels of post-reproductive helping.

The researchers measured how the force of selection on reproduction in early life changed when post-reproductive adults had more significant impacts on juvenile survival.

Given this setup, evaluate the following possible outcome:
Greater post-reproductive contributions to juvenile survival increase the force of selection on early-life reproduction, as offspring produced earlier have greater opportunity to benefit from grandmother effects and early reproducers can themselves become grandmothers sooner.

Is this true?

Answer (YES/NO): NO